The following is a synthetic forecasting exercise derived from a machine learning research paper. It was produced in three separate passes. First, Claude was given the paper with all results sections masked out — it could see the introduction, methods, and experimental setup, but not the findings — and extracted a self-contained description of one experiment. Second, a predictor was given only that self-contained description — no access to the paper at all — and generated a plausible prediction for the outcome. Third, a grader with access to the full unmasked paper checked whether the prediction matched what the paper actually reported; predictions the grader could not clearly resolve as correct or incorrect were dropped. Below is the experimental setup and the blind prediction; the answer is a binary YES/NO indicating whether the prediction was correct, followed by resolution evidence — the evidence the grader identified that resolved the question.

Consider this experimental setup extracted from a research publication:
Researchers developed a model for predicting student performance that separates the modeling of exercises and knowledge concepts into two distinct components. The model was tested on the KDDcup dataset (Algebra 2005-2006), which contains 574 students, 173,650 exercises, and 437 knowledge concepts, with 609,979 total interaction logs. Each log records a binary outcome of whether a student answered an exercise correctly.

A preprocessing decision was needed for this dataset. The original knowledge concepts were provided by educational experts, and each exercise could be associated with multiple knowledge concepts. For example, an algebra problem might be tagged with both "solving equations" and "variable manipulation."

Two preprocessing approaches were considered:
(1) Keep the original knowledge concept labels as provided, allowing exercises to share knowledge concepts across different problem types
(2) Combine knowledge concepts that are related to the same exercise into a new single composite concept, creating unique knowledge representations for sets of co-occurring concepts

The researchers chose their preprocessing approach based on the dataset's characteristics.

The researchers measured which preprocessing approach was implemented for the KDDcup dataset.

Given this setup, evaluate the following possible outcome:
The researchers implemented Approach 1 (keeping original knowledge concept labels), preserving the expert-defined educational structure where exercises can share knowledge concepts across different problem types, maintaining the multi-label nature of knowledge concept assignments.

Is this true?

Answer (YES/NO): NO